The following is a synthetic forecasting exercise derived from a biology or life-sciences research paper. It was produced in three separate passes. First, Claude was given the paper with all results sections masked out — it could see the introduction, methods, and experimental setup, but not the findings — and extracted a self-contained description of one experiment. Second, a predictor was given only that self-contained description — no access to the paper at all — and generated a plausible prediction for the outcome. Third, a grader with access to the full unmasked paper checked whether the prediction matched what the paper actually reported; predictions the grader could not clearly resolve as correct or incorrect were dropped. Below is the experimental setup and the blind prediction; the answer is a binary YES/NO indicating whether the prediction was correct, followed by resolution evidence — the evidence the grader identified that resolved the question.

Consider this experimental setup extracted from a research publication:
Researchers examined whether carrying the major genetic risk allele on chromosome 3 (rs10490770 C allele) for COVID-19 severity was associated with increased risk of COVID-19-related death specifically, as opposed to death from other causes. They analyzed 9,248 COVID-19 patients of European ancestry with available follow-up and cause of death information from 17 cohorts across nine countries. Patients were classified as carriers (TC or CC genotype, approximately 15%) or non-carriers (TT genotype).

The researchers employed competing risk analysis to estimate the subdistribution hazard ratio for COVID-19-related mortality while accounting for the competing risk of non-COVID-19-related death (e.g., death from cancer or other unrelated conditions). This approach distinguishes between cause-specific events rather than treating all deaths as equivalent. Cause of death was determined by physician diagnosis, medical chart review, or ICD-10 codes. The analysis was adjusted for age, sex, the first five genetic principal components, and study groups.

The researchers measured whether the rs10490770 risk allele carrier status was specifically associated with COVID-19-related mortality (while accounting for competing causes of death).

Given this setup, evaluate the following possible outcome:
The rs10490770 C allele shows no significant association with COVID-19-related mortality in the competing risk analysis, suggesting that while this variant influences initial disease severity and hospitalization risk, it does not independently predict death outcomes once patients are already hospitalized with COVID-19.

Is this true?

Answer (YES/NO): NO